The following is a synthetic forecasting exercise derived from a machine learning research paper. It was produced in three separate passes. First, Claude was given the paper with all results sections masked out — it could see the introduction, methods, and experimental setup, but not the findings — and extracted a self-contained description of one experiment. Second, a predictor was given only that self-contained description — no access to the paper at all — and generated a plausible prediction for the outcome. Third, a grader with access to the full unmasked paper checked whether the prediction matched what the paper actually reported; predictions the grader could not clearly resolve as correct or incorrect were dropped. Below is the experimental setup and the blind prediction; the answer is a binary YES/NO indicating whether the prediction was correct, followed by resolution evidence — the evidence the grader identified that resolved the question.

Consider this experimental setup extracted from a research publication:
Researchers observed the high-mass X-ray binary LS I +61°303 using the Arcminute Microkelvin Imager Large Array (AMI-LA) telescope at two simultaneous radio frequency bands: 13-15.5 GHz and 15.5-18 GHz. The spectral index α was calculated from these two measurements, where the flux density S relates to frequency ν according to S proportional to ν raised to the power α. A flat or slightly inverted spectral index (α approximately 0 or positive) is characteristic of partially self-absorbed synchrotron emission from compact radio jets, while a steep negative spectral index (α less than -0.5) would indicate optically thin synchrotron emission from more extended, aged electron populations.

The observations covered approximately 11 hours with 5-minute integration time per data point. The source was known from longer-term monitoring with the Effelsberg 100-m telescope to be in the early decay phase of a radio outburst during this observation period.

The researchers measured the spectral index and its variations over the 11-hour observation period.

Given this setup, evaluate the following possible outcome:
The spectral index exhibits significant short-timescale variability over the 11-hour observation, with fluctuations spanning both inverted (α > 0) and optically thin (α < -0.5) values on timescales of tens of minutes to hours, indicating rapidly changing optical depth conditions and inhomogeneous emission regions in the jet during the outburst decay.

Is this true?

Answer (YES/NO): NO